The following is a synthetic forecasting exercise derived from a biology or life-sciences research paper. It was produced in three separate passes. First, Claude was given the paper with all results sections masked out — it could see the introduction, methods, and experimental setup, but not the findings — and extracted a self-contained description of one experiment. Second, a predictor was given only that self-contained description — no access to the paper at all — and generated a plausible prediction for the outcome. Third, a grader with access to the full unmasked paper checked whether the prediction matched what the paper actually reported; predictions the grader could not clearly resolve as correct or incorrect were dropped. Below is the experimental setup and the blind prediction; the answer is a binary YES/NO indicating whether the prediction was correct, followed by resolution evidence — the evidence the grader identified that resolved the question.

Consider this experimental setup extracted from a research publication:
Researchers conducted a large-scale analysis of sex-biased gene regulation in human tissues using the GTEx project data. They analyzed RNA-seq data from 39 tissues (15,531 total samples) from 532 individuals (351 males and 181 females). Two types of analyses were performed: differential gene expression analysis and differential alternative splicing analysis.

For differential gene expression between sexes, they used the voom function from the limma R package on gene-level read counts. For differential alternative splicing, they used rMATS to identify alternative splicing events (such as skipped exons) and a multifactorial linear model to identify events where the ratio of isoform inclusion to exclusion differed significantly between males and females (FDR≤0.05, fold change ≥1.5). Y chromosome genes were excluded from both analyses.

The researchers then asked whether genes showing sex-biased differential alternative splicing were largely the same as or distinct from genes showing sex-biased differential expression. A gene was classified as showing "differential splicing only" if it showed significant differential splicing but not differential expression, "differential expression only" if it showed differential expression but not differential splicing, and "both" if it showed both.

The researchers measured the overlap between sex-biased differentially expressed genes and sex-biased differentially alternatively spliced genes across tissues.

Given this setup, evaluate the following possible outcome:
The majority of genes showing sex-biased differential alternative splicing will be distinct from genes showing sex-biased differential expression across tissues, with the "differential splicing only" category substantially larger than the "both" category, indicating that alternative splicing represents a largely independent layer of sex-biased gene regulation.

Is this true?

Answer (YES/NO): YES